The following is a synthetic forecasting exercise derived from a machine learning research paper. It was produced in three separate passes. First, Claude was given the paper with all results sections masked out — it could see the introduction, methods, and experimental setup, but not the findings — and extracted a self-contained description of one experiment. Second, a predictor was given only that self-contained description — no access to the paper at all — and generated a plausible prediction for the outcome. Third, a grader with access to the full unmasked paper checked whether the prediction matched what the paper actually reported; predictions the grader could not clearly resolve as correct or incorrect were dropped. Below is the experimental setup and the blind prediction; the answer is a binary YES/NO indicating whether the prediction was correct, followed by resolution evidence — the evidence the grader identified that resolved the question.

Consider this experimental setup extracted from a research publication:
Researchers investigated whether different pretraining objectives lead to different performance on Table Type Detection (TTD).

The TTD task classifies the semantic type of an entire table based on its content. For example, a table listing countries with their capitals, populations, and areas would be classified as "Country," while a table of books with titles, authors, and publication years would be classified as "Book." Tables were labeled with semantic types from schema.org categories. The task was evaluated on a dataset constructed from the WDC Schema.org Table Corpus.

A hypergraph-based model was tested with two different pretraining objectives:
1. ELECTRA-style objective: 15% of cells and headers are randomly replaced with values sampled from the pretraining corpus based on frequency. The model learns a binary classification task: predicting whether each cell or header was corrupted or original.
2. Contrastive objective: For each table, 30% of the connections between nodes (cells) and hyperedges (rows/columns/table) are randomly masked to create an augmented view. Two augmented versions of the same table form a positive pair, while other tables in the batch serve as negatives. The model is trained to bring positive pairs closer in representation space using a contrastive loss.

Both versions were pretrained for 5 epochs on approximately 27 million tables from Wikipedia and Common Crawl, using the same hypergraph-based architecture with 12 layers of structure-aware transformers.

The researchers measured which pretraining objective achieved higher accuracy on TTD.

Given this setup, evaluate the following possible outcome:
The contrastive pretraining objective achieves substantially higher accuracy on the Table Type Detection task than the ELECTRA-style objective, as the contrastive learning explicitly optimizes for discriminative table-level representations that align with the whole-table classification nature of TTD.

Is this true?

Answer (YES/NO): NO